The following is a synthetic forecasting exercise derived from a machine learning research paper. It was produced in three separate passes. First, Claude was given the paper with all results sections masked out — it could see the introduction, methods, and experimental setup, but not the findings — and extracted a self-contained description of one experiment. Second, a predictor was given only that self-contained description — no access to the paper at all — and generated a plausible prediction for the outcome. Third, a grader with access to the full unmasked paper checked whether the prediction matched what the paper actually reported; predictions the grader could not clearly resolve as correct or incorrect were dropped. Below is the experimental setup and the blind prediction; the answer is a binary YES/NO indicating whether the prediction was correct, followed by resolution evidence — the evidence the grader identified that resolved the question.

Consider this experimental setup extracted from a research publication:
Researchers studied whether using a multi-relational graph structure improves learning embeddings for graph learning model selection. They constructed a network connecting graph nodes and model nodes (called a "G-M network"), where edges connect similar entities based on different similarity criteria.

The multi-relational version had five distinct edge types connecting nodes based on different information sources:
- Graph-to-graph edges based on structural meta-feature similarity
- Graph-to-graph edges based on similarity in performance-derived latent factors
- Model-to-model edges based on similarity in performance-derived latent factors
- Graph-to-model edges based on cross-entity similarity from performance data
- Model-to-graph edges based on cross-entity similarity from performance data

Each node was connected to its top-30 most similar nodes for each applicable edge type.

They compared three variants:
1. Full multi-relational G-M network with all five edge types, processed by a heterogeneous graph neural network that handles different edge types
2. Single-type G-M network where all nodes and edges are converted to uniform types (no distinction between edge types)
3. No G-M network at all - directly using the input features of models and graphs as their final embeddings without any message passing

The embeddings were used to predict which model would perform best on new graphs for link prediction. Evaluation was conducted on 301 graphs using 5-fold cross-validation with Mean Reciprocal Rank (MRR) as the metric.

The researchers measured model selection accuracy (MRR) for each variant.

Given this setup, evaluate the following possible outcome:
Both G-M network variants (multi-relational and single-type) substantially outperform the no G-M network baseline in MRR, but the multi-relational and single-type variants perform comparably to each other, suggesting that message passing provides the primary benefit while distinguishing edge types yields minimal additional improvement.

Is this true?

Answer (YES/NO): NO